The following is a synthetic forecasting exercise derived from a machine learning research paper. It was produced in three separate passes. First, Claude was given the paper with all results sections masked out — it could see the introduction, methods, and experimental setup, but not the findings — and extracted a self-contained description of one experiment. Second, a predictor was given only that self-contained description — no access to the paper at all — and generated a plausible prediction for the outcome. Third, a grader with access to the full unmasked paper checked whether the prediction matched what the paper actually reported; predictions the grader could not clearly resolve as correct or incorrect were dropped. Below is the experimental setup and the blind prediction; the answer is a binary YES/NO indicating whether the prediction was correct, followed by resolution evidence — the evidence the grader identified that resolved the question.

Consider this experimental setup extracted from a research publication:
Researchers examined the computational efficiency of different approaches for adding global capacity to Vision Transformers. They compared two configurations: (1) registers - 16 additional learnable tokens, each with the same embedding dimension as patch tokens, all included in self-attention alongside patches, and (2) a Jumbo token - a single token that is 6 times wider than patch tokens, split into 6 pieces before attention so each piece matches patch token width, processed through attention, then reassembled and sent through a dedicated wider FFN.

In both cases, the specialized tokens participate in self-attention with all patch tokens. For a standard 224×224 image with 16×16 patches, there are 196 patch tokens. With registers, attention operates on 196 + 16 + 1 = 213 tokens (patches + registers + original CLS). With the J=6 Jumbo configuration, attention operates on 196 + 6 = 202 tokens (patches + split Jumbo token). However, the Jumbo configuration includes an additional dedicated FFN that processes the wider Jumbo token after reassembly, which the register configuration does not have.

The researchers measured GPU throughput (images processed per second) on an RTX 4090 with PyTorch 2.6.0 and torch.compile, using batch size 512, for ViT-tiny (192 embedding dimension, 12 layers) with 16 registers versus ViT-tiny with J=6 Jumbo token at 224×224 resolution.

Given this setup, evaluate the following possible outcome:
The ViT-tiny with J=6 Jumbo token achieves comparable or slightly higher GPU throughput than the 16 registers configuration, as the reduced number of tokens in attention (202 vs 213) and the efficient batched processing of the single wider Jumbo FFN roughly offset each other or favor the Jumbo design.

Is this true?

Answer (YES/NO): YES